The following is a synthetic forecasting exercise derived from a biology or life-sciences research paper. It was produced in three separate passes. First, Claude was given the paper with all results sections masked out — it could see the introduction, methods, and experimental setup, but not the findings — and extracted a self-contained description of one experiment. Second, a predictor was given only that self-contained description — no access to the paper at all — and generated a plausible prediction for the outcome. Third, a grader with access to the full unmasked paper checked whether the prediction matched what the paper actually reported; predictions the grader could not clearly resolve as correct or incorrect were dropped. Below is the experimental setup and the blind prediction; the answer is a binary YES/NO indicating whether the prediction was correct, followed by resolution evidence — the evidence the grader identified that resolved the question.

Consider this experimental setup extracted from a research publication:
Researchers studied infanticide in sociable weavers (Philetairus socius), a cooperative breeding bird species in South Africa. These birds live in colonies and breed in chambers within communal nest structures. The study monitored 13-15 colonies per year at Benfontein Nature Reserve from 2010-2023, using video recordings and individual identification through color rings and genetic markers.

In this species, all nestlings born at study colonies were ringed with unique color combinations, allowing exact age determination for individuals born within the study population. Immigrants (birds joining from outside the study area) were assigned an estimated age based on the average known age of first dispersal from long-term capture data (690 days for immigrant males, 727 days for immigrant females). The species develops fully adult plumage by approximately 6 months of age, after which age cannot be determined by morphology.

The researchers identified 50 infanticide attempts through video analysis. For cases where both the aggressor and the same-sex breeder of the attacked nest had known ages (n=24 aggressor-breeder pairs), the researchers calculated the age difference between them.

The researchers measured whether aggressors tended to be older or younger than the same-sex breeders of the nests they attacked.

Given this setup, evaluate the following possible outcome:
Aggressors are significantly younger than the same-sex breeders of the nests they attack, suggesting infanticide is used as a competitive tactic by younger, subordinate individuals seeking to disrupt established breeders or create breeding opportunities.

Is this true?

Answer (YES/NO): NO